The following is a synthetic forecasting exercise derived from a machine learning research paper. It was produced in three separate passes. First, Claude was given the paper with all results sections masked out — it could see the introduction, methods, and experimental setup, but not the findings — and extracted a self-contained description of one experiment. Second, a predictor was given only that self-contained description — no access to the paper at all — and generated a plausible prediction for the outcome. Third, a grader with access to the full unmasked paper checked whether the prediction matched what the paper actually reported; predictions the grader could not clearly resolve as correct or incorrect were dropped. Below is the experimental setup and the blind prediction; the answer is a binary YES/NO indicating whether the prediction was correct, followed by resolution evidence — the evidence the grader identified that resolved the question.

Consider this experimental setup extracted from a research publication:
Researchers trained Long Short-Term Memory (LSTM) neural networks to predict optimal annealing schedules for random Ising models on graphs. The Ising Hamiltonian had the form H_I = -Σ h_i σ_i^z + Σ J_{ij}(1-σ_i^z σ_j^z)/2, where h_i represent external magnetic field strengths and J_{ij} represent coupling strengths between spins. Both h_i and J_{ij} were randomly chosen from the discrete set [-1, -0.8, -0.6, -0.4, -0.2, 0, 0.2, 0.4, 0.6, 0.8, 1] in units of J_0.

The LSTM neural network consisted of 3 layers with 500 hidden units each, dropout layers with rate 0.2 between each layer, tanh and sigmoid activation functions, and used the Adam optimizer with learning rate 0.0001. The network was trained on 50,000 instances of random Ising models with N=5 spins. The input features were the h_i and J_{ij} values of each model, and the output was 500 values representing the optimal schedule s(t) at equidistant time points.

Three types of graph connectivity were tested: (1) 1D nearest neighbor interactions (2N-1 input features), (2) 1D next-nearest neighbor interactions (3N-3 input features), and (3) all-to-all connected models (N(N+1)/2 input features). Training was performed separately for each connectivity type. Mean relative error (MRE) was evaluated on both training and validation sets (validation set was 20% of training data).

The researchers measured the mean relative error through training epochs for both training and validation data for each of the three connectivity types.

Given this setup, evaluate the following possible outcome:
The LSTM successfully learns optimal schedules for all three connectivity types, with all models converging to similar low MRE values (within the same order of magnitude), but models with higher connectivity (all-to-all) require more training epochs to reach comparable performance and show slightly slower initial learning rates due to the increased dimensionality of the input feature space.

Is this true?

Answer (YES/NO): NO